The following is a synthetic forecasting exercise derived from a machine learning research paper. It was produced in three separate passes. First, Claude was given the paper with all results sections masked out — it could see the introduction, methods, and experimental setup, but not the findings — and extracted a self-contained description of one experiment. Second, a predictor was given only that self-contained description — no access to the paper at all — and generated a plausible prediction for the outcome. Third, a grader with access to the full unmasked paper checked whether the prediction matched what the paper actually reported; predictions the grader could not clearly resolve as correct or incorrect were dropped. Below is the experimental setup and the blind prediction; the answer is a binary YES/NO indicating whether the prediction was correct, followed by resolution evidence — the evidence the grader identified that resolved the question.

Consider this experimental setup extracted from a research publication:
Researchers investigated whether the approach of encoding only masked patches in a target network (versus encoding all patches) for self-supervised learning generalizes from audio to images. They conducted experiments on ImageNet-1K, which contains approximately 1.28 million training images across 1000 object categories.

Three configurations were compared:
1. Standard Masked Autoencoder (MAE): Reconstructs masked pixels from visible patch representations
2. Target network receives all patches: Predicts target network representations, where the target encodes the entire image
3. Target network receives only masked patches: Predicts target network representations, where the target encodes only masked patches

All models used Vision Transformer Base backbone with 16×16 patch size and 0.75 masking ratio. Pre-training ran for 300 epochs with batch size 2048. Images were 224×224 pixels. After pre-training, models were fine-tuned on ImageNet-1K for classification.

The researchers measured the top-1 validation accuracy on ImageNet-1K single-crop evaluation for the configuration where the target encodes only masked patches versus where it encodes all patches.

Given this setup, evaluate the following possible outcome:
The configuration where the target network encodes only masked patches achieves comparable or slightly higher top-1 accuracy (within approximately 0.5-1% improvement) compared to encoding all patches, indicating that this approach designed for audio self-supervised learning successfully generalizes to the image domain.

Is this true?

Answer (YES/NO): YES